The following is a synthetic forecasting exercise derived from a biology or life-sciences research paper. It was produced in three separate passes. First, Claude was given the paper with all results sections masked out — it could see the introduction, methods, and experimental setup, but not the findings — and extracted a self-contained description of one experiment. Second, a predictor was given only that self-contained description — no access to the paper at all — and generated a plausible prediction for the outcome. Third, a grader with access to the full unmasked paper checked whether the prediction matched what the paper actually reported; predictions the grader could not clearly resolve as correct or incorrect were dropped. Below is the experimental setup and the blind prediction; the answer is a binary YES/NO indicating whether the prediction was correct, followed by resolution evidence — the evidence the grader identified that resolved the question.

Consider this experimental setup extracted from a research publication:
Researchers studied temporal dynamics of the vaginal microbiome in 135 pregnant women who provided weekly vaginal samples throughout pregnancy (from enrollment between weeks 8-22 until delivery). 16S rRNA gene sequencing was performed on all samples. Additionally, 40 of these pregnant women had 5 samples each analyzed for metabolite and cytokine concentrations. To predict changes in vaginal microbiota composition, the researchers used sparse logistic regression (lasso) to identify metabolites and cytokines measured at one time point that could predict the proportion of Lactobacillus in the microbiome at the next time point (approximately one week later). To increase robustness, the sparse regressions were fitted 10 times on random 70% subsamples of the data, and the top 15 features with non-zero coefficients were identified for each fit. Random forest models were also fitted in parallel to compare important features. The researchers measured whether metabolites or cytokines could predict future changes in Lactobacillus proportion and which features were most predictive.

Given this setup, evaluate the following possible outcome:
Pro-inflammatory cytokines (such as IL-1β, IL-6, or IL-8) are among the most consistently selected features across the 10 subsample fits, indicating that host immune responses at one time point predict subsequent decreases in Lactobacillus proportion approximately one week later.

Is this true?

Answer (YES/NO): NO